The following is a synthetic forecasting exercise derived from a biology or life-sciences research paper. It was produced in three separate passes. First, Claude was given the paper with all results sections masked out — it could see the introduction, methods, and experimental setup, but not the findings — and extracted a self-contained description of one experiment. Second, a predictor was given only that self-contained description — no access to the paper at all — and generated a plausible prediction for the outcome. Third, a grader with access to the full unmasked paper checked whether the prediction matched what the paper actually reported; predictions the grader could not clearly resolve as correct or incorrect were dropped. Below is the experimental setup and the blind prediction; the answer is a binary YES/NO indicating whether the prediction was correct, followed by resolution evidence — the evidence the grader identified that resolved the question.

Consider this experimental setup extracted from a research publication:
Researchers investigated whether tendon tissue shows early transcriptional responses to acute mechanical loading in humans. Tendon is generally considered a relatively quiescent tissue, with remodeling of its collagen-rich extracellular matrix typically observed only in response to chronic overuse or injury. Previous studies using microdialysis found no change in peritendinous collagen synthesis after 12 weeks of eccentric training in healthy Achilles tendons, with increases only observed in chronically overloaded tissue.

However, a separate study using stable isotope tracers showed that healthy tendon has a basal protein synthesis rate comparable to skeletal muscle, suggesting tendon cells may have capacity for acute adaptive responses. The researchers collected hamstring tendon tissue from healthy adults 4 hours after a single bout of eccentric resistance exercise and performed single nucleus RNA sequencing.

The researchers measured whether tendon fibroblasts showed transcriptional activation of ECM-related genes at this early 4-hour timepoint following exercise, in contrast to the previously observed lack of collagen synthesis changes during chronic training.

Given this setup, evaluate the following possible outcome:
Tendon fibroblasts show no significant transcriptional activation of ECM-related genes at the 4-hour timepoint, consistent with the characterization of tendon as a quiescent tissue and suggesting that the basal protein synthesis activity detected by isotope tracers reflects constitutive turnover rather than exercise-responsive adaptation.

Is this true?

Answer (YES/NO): NO